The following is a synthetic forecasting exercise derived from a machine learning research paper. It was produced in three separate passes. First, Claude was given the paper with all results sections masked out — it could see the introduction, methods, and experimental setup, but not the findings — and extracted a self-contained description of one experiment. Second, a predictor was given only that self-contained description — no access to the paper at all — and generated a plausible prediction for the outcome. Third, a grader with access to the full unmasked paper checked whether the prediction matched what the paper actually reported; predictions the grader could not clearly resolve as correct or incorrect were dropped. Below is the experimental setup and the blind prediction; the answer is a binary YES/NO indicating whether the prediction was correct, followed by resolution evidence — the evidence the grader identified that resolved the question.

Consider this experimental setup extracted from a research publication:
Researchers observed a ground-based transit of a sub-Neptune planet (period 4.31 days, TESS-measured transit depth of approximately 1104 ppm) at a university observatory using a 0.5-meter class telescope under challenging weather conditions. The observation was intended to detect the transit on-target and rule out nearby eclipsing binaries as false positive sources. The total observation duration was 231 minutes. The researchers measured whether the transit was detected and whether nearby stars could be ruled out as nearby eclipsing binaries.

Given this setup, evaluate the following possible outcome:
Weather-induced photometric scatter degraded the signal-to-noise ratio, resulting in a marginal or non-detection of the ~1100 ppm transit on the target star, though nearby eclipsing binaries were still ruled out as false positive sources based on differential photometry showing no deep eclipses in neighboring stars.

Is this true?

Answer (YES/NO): YES